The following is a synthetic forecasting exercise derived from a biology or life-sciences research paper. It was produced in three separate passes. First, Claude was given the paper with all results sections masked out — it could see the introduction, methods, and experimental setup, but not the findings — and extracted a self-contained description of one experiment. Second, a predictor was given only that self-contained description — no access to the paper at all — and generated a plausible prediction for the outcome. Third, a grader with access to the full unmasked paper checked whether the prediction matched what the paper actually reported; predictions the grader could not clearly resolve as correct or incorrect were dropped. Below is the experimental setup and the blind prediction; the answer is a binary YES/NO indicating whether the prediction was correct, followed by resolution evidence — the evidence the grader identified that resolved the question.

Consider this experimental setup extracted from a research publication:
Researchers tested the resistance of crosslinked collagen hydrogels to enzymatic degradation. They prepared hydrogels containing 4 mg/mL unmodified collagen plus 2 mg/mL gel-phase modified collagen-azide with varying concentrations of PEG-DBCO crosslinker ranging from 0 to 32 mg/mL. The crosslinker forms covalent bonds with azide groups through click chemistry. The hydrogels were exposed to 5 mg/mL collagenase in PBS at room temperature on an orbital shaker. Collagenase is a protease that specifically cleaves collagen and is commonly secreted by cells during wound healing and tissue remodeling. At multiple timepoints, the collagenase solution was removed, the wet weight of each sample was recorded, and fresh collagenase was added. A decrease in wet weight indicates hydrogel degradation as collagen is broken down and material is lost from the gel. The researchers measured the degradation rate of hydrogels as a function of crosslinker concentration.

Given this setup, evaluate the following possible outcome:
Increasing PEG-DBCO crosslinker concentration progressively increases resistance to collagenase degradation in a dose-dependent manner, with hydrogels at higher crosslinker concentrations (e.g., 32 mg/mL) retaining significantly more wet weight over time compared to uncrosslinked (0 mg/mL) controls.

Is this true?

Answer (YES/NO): YES